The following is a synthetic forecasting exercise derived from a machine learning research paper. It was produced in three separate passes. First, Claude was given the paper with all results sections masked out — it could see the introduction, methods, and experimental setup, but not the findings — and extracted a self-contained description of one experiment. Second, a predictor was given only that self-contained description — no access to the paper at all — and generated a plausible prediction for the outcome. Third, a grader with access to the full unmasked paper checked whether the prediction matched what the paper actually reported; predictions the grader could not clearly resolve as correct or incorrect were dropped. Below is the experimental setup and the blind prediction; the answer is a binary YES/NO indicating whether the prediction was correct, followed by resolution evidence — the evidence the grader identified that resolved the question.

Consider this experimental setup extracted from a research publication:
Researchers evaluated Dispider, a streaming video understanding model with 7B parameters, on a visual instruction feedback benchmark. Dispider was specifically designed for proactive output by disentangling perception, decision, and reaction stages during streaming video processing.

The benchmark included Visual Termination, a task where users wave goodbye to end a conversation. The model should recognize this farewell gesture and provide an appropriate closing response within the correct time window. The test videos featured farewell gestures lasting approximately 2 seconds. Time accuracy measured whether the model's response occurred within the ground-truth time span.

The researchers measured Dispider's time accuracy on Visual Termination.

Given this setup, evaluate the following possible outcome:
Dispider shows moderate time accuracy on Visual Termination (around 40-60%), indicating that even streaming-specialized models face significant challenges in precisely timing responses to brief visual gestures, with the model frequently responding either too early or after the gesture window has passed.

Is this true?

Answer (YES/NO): NO